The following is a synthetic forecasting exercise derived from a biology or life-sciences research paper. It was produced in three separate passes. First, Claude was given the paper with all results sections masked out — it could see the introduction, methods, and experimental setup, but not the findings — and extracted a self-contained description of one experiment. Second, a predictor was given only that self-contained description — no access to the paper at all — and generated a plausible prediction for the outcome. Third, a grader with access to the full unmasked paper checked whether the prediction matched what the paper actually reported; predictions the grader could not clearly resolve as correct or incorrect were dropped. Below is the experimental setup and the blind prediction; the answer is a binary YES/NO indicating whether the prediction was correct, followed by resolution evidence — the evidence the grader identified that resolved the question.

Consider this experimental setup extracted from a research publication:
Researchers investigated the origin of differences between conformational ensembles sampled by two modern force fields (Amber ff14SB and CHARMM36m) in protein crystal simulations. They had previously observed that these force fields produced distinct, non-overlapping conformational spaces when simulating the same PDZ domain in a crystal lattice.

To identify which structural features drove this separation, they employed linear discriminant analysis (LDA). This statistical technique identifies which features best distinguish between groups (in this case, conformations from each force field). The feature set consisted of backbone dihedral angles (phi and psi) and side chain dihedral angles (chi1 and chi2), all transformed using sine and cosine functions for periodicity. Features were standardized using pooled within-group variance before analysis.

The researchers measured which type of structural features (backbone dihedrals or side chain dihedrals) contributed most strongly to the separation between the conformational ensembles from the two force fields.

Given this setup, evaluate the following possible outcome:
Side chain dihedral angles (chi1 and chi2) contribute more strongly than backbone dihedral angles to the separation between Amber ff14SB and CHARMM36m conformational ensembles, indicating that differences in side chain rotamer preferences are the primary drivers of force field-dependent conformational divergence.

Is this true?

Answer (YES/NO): YES